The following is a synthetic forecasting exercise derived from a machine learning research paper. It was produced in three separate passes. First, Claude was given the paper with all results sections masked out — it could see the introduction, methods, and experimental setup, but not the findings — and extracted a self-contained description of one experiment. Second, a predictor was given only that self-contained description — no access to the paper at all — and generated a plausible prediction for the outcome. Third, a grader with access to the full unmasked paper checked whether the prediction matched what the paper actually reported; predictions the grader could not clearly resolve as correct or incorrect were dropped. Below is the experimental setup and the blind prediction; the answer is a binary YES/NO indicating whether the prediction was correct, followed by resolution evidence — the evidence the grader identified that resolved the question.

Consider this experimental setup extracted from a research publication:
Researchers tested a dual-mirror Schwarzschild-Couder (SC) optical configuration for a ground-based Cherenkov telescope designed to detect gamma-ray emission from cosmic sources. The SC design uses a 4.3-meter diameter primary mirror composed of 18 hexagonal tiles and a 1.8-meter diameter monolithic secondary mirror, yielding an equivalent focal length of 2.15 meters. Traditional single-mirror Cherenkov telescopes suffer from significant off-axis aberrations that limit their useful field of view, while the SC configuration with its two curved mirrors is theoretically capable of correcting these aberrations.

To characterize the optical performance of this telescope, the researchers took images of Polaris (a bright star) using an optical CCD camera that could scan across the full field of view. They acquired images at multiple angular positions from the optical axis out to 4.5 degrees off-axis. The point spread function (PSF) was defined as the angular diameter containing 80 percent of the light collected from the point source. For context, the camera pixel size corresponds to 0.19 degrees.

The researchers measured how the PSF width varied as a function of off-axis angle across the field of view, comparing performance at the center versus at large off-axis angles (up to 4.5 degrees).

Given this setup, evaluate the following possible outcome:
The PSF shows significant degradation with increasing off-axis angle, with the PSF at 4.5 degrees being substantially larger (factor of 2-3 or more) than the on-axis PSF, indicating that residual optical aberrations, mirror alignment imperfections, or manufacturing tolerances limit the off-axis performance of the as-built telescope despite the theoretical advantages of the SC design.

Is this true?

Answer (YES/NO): NO